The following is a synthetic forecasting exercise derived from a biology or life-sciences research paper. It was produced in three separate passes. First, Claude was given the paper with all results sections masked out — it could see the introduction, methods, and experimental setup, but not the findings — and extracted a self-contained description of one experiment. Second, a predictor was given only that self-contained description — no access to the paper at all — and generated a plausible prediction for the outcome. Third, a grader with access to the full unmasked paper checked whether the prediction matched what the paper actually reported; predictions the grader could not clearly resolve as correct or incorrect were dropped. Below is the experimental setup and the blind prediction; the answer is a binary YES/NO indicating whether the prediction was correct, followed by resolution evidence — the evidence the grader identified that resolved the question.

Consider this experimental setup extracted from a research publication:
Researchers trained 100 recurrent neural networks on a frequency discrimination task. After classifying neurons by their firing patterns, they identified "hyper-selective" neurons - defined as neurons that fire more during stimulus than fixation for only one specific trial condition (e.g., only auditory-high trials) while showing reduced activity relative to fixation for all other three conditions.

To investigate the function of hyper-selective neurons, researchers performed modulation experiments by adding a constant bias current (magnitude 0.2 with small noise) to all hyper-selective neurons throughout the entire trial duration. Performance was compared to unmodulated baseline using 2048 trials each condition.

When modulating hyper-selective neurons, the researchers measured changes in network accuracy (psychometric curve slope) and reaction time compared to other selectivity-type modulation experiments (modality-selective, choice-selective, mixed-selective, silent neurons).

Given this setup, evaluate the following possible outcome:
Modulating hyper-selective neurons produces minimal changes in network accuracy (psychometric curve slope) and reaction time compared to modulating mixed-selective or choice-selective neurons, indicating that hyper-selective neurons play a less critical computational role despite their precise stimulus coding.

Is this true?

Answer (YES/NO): NO